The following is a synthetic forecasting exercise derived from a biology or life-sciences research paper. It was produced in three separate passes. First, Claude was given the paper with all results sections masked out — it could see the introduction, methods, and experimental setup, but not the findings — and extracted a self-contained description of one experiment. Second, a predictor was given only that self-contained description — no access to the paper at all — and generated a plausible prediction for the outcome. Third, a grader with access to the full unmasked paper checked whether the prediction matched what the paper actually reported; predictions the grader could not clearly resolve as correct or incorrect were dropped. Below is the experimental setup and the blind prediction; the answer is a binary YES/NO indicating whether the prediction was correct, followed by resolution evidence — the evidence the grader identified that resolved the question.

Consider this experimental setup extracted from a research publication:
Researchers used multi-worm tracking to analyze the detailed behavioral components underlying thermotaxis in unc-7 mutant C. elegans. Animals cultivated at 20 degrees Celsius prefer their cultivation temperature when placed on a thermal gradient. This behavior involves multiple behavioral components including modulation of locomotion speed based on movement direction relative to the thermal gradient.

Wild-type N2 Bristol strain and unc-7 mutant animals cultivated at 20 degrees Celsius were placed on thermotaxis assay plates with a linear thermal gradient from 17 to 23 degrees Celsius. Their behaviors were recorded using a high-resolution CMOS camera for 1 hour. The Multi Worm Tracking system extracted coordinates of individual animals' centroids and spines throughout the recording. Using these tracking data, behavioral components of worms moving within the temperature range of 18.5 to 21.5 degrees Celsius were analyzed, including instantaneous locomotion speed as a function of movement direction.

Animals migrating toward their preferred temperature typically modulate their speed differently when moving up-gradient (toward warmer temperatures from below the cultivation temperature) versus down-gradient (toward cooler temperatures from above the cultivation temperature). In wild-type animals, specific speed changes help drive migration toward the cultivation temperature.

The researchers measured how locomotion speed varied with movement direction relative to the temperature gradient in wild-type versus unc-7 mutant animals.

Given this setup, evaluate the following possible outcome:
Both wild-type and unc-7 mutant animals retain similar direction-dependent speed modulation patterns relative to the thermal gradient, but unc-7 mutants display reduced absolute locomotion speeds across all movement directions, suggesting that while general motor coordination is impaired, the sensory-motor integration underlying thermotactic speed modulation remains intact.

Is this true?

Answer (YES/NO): NO